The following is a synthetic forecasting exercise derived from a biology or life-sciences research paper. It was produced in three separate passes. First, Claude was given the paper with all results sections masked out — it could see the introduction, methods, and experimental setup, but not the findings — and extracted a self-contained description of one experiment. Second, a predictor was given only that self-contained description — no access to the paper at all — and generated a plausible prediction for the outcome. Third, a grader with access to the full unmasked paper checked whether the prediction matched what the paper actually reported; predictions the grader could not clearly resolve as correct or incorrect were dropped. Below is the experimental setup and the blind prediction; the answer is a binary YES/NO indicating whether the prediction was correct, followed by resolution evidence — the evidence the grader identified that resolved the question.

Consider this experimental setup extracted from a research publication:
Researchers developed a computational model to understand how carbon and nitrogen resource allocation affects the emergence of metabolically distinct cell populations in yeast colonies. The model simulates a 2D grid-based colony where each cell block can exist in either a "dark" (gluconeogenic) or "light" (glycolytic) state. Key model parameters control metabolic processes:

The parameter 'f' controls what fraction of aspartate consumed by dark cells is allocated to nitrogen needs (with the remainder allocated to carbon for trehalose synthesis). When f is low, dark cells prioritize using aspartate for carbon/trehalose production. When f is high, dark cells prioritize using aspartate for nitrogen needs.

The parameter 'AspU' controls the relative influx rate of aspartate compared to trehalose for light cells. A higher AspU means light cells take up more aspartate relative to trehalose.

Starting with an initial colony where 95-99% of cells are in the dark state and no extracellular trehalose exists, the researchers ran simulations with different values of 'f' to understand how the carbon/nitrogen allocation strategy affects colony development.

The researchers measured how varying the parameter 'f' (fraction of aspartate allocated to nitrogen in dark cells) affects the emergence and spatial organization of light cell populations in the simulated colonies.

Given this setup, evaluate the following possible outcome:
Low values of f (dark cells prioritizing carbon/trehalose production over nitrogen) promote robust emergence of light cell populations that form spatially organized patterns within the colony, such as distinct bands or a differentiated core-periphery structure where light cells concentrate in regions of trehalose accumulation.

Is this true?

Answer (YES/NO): YES